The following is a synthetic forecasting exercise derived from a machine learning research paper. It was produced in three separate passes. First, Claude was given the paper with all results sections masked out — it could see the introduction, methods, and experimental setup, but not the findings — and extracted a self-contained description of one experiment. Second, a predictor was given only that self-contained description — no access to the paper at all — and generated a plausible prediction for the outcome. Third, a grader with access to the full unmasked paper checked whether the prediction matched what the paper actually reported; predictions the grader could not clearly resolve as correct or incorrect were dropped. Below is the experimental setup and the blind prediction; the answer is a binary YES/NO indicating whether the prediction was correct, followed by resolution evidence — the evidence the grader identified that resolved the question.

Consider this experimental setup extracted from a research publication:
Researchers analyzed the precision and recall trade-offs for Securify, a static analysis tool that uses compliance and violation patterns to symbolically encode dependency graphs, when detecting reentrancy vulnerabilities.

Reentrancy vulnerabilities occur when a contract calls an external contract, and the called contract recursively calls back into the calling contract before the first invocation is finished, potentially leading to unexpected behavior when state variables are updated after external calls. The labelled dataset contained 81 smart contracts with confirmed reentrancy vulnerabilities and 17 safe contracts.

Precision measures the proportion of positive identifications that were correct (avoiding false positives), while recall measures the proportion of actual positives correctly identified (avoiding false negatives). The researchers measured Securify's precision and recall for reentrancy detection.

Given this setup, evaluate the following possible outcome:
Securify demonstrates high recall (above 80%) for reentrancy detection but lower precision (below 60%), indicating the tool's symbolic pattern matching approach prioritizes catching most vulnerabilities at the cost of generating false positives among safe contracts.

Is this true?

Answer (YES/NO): NO